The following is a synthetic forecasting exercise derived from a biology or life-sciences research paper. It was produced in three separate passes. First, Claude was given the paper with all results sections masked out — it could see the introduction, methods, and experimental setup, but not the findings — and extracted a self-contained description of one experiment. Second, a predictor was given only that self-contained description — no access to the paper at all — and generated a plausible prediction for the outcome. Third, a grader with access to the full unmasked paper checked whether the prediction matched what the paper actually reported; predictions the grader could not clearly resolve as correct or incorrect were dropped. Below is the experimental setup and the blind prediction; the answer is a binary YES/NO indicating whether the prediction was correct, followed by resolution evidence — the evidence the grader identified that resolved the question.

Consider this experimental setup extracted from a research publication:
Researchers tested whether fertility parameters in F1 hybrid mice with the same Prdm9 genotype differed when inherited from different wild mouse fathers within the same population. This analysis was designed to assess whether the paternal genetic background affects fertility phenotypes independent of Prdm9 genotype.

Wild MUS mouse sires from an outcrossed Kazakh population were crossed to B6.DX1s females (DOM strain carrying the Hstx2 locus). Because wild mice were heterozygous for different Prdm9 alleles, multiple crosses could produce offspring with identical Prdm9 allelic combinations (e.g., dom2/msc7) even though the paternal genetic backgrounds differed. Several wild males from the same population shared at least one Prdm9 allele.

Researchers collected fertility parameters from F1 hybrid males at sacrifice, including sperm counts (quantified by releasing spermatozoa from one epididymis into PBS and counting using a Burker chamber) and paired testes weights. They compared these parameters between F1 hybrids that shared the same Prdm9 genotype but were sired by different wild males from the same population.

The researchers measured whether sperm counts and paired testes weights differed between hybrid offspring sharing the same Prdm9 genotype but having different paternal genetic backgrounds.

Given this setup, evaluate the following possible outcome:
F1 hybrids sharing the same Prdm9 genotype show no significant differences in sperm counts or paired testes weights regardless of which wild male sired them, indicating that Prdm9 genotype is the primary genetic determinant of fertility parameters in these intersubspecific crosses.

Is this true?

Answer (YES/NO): NO